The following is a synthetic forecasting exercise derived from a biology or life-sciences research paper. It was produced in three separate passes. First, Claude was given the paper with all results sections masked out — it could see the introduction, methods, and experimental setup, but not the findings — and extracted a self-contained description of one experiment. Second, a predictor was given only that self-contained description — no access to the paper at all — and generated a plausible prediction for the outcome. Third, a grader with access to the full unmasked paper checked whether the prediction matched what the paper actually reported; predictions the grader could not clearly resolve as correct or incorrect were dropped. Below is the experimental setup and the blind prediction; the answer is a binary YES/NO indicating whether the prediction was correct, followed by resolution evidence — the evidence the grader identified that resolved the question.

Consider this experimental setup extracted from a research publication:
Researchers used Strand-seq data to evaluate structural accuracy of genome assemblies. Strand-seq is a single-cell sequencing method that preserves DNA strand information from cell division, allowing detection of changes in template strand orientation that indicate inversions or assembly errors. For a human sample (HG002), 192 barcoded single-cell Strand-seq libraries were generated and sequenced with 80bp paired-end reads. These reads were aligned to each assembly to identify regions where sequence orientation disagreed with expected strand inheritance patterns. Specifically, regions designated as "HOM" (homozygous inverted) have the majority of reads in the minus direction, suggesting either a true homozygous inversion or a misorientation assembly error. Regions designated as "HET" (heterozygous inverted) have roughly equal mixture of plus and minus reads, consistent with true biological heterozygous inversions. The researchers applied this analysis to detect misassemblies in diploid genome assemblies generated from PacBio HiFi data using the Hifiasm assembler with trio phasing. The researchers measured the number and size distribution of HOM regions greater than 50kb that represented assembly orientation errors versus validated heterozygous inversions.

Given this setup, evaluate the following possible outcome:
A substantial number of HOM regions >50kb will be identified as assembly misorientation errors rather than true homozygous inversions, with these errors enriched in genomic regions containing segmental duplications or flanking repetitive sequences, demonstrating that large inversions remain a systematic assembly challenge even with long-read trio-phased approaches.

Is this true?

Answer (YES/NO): NO